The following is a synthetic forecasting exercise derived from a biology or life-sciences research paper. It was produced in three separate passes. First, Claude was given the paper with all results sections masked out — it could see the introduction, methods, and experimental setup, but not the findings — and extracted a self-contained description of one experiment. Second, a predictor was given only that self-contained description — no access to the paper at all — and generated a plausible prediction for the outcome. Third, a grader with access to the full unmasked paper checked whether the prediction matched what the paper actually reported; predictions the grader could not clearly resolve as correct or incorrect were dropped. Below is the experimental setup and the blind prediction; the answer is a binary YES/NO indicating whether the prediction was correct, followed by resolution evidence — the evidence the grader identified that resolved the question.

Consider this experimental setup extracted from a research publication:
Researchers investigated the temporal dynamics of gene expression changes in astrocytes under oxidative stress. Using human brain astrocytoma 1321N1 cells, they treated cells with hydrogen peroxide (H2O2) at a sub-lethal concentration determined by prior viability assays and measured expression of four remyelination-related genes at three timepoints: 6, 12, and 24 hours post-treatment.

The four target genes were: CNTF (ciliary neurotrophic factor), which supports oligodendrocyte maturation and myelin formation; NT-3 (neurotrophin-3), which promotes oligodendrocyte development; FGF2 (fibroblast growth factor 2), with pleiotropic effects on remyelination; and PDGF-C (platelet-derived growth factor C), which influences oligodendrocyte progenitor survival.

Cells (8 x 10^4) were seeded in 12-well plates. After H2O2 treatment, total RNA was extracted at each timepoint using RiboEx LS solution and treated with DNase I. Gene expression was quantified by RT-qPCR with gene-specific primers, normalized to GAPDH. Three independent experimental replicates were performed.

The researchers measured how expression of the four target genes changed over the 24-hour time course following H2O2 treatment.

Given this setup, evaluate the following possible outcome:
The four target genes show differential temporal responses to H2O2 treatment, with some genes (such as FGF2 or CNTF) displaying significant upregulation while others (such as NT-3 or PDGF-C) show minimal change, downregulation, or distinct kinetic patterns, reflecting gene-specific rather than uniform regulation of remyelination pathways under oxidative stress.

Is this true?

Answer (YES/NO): YES